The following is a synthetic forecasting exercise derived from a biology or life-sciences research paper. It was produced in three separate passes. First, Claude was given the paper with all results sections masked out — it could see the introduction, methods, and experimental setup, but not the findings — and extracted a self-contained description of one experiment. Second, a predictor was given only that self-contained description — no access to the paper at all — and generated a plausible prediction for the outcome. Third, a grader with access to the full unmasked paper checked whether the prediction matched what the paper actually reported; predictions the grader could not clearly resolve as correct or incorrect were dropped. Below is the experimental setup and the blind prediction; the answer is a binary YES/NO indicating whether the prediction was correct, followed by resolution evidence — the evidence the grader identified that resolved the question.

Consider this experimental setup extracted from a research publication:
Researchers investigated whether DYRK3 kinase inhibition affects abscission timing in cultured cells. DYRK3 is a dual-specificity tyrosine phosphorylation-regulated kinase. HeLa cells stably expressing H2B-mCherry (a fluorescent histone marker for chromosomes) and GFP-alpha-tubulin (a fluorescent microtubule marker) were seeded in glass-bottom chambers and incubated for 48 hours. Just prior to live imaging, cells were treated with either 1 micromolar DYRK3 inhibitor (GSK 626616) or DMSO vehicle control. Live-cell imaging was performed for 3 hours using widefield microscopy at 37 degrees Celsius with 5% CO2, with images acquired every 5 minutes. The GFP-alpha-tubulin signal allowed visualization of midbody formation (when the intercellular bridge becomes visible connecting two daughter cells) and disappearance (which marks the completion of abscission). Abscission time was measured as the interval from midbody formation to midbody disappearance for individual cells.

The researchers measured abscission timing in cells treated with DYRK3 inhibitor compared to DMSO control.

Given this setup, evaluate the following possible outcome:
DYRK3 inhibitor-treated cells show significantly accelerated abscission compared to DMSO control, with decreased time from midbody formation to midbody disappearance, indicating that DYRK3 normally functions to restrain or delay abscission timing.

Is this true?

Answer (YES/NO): NO